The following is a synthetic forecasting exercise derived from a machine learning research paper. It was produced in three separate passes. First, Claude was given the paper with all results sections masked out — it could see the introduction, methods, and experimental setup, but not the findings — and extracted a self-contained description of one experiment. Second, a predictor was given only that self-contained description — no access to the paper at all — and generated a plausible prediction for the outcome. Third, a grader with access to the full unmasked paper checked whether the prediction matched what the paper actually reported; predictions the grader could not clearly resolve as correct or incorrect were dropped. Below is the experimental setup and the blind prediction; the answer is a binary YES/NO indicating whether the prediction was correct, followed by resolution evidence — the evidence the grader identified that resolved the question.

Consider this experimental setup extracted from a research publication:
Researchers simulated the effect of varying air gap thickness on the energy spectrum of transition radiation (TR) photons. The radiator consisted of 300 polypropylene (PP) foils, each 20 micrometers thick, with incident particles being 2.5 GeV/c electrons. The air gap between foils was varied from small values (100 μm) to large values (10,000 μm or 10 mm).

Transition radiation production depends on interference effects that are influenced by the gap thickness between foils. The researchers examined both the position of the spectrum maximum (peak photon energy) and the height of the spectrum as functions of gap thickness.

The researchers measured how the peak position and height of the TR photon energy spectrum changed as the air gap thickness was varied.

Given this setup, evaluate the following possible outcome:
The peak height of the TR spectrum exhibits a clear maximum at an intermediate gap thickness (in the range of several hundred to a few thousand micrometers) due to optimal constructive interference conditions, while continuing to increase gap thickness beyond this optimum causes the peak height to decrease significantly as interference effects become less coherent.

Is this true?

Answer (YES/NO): NO